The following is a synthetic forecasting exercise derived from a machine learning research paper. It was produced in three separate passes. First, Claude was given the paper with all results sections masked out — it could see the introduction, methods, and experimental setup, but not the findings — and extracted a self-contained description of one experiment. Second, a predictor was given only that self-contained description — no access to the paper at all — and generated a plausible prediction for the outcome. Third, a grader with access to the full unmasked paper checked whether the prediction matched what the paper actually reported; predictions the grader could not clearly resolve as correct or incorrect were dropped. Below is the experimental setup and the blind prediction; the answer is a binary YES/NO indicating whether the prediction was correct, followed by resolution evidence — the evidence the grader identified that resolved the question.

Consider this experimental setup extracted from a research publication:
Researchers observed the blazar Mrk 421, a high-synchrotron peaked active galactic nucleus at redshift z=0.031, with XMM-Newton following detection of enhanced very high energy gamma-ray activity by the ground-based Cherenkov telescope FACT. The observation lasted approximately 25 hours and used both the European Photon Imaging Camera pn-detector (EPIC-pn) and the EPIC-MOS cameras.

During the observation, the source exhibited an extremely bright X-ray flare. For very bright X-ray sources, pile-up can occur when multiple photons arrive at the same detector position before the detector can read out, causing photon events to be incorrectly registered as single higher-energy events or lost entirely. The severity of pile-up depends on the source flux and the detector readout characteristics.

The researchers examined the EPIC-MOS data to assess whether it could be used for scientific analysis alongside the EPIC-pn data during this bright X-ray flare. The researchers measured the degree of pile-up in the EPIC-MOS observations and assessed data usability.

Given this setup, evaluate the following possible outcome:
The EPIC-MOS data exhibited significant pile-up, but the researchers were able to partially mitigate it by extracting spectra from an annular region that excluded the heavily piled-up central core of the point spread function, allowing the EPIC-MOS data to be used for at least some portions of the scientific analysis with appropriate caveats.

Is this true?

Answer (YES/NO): NO